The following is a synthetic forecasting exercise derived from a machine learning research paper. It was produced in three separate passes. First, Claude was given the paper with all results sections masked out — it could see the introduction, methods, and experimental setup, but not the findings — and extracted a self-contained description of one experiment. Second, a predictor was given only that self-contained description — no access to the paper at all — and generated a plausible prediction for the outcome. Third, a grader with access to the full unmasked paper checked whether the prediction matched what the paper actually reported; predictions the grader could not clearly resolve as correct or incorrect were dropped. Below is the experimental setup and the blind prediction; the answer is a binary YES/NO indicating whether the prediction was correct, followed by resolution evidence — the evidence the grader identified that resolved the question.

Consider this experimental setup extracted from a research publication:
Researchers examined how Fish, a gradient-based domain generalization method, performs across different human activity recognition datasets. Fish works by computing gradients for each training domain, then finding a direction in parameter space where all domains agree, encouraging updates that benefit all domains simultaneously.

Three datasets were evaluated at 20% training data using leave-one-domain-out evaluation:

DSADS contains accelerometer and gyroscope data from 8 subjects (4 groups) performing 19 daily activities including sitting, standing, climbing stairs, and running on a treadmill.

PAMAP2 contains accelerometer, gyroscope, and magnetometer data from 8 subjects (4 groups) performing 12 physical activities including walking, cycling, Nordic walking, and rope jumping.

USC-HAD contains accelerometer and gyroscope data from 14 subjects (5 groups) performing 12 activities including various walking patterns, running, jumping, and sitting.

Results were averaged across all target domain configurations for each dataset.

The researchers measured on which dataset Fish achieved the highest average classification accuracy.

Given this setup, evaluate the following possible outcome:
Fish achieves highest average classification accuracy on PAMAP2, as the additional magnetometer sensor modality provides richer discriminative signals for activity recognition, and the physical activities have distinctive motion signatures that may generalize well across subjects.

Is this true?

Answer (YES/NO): YES